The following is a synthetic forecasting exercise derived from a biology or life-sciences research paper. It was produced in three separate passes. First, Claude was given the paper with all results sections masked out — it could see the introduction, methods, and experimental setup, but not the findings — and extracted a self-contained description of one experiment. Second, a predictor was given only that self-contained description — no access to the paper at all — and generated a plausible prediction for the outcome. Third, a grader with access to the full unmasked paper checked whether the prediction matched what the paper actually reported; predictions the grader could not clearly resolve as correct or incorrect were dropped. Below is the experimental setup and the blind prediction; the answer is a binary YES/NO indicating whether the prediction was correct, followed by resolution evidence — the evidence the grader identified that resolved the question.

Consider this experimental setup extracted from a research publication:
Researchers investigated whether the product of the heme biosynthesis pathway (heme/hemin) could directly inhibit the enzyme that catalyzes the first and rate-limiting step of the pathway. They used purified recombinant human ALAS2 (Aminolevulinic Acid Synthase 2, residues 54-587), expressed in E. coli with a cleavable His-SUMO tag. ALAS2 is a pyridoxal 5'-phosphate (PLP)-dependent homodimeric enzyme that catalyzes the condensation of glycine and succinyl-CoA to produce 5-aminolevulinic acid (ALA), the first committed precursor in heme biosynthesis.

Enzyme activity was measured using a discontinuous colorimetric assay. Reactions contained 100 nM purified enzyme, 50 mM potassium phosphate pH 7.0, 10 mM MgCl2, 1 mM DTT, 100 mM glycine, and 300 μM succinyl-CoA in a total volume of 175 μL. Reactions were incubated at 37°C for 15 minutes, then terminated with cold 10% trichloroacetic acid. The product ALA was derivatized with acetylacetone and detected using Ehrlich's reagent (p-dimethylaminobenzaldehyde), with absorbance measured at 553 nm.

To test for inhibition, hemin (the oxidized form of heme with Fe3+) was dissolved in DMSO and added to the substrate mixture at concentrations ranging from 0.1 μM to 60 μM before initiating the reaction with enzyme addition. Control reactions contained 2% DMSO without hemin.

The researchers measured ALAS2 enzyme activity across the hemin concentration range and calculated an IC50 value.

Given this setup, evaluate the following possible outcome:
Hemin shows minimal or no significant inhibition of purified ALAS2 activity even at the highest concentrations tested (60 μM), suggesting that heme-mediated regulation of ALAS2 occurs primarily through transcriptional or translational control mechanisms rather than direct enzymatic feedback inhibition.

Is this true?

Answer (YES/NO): NO